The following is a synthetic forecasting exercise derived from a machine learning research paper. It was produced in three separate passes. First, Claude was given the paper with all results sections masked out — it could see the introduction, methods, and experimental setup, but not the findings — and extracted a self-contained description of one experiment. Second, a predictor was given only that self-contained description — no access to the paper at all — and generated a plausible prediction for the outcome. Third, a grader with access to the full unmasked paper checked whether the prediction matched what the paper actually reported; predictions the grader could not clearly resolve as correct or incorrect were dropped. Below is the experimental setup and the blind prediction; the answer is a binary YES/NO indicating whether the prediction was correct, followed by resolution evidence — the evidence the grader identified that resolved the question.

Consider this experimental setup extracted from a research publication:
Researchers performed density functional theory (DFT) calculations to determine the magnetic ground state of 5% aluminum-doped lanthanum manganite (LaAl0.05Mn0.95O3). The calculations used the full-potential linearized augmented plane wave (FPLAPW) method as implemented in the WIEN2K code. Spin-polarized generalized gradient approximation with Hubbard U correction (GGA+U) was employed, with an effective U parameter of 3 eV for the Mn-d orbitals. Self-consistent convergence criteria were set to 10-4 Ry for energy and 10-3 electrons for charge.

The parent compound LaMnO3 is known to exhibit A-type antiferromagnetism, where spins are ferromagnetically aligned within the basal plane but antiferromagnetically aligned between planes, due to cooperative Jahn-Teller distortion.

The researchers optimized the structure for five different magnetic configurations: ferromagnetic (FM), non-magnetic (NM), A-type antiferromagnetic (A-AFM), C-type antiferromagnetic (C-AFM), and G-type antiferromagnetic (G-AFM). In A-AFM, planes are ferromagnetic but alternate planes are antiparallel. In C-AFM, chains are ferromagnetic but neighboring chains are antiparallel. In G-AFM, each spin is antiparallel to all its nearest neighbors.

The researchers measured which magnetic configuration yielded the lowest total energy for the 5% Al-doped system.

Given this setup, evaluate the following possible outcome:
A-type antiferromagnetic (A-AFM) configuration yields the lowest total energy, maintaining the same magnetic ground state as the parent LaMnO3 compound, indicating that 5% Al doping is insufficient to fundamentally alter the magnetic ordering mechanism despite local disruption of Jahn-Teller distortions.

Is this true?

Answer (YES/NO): YES